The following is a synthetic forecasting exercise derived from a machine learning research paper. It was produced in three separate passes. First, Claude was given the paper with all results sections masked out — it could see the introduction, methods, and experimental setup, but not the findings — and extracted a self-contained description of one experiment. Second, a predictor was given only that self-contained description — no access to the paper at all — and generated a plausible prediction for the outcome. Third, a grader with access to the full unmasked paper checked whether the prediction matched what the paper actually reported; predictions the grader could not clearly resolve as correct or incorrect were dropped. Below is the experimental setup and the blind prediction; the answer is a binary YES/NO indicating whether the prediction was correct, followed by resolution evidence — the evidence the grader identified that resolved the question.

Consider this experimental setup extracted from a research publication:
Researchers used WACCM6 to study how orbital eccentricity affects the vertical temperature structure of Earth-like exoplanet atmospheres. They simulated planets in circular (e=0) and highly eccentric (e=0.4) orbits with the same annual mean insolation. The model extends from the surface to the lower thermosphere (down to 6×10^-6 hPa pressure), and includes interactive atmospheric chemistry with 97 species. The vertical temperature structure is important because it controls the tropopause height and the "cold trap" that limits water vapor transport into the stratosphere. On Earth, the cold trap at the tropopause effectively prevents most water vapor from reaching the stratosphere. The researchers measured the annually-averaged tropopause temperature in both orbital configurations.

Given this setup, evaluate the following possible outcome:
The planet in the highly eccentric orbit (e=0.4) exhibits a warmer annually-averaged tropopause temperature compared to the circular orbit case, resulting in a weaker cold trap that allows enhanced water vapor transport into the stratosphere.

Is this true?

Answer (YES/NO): YES